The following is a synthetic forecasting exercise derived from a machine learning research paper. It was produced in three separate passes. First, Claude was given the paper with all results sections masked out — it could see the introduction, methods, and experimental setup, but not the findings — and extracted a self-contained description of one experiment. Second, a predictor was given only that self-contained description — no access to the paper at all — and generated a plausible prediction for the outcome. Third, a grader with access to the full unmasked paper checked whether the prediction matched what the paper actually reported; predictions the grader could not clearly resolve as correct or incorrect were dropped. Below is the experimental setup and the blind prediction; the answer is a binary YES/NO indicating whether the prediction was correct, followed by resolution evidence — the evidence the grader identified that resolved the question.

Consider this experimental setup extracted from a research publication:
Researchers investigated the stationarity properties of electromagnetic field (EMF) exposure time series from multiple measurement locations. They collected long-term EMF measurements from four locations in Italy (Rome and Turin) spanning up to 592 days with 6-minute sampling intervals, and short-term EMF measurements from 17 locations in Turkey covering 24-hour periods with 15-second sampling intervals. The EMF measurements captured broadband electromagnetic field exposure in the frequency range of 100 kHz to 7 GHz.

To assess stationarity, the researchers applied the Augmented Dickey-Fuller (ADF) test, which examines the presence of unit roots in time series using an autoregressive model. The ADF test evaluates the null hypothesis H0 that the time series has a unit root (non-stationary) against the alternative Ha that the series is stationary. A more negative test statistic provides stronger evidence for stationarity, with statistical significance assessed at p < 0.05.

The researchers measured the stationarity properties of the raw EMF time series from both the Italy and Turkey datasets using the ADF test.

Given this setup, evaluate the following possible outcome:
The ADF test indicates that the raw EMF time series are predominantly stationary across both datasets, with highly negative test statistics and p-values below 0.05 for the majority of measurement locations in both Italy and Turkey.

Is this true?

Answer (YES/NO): NO